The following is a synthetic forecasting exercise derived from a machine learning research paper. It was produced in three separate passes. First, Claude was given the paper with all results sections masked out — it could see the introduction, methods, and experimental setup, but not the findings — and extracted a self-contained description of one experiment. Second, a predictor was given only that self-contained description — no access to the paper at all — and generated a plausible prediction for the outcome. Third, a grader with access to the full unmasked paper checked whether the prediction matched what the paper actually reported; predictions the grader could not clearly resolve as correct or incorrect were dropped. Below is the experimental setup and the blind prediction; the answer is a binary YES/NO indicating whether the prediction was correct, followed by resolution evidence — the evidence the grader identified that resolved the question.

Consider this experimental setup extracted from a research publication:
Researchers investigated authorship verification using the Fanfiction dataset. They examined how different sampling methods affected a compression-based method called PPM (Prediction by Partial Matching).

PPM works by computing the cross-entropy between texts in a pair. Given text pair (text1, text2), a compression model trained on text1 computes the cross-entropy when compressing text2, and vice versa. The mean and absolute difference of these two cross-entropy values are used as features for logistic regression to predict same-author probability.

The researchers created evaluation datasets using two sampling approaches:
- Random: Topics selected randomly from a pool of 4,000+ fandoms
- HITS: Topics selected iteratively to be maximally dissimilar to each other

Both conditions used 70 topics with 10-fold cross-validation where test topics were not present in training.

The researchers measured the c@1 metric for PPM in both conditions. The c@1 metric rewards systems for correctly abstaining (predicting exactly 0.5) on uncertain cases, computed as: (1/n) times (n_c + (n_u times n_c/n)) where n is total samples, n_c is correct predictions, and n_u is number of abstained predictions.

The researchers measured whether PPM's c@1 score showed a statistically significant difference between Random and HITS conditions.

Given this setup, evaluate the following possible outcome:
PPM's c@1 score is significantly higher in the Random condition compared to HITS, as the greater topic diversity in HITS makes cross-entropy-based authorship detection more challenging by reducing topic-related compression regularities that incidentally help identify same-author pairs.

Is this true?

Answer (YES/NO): YES